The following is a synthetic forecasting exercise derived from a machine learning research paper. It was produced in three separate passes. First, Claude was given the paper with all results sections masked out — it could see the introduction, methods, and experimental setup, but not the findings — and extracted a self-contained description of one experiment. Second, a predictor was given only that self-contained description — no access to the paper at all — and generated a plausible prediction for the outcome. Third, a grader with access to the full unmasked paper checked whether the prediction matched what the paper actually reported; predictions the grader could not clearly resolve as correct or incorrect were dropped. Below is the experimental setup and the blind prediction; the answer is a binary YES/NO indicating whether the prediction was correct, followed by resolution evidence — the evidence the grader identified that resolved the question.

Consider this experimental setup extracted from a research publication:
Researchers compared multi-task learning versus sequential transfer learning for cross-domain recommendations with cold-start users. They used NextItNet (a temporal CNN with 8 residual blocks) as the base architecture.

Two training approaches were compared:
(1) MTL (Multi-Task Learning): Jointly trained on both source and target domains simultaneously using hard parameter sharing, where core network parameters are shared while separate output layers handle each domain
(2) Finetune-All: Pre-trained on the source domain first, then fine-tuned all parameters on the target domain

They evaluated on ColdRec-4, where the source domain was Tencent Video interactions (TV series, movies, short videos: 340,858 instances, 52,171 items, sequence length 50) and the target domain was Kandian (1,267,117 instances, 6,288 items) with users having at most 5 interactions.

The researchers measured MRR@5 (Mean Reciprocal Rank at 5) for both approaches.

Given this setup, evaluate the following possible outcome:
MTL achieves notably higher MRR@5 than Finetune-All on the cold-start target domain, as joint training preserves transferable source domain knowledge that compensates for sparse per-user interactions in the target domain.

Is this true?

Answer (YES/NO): NO